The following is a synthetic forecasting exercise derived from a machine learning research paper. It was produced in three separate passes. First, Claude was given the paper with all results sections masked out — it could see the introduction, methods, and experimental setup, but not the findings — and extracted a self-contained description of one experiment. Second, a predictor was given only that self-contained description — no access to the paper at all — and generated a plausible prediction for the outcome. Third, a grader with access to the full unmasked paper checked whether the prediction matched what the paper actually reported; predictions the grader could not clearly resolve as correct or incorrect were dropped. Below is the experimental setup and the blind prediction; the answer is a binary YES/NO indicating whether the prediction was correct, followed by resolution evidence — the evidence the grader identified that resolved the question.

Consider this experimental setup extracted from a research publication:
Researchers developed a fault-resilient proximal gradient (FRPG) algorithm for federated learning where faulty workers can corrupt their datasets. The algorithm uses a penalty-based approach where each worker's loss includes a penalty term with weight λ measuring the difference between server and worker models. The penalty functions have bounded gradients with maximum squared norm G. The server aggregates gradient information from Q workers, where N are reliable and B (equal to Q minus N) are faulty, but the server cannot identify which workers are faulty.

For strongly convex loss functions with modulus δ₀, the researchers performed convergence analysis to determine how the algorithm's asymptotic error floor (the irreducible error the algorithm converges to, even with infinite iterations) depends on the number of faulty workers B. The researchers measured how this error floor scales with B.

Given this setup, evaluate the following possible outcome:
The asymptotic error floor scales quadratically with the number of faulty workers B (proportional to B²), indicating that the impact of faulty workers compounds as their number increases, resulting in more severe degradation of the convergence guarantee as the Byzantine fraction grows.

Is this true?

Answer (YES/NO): YES